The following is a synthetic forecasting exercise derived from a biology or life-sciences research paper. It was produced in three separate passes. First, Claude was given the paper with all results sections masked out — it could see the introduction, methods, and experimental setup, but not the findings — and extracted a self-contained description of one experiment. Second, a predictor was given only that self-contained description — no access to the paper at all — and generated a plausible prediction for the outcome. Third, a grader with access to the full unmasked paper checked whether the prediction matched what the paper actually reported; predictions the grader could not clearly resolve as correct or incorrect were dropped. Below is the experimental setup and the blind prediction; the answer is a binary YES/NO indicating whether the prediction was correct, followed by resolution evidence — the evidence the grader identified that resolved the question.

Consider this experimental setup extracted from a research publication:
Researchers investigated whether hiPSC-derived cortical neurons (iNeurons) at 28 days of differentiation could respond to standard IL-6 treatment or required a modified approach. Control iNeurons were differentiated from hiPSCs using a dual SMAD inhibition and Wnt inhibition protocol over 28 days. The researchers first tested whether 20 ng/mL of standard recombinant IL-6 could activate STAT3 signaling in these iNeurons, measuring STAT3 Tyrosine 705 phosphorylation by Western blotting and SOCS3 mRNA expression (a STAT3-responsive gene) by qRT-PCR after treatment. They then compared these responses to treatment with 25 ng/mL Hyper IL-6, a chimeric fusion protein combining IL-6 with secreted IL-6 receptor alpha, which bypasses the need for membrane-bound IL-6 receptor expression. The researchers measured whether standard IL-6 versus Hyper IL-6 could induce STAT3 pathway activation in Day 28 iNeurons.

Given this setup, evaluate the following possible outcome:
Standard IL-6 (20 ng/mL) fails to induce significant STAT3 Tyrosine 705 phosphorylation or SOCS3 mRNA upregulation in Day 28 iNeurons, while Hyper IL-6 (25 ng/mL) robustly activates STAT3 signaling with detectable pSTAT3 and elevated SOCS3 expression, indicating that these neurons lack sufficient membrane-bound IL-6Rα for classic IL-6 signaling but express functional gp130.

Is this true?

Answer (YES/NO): YES